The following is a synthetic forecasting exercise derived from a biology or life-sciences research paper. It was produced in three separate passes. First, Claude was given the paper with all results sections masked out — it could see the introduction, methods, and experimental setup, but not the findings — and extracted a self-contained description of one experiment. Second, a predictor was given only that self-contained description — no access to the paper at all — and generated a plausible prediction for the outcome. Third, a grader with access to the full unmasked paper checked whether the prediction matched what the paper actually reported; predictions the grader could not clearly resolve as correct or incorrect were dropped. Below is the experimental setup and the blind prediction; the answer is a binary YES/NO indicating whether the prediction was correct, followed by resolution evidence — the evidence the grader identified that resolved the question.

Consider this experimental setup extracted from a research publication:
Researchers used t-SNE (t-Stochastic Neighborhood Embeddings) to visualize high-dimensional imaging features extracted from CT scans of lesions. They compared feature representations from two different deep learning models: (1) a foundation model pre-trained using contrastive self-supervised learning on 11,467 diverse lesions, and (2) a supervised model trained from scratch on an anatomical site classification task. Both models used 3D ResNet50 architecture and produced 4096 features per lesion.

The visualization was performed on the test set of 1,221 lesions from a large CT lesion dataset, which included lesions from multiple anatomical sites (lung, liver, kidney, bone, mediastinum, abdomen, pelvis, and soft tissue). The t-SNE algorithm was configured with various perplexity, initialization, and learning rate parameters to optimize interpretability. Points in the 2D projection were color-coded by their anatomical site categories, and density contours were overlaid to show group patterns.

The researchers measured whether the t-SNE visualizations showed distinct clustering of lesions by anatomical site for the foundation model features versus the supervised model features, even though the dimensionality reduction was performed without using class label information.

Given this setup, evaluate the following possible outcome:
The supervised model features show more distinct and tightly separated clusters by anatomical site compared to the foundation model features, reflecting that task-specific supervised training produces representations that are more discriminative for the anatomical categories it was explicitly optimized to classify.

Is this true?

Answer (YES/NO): NO